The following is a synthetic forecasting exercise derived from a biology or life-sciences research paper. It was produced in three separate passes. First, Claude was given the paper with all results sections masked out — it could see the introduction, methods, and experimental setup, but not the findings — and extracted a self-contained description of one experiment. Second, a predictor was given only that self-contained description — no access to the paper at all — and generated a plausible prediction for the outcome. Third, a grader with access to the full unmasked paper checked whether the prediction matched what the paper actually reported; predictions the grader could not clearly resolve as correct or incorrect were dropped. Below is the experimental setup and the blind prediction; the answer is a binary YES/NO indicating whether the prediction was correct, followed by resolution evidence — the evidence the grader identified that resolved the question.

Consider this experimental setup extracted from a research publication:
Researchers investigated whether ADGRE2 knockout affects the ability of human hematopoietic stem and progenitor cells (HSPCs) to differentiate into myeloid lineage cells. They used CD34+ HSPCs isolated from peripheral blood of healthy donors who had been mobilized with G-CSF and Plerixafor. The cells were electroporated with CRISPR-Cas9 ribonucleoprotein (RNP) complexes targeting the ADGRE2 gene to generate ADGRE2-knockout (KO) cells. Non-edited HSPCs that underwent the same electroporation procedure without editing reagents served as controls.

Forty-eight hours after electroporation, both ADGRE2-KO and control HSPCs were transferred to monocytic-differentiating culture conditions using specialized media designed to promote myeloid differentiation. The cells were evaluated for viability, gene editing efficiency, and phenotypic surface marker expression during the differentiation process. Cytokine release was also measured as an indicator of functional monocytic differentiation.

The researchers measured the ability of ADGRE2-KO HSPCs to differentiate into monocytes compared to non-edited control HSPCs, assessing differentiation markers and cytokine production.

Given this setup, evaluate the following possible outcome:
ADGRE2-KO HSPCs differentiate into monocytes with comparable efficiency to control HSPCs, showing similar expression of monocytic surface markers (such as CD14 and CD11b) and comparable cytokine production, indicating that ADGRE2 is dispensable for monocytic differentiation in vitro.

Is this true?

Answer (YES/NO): YES